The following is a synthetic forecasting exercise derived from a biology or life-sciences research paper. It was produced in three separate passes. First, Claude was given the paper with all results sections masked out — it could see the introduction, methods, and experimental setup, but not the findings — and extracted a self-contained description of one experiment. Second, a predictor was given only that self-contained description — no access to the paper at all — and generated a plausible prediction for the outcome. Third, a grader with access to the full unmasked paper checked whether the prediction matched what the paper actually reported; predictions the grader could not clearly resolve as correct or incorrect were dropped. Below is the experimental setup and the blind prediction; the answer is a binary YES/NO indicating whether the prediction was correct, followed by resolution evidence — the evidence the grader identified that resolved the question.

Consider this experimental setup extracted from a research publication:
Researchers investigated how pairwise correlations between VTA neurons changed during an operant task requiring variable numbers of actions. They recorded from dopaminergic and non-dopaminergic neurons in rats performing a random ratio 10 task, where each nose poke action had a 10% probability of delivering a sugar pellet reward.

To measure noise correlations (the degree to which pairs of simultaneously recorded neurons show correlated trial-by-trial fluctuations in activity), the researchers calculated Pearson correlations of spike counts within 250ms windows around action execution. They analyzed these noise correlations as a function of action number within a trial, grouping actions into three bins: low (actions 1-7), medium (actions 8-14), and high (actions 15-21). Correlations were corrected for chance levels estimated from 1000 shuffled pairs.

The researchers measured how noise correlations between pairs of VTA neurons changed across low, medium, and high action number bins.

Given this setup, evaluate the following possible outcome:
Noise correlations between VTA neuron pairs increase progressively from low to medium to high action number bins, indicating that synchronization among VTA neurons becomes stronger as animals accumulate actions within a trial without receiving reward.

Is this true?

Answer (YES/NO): NO